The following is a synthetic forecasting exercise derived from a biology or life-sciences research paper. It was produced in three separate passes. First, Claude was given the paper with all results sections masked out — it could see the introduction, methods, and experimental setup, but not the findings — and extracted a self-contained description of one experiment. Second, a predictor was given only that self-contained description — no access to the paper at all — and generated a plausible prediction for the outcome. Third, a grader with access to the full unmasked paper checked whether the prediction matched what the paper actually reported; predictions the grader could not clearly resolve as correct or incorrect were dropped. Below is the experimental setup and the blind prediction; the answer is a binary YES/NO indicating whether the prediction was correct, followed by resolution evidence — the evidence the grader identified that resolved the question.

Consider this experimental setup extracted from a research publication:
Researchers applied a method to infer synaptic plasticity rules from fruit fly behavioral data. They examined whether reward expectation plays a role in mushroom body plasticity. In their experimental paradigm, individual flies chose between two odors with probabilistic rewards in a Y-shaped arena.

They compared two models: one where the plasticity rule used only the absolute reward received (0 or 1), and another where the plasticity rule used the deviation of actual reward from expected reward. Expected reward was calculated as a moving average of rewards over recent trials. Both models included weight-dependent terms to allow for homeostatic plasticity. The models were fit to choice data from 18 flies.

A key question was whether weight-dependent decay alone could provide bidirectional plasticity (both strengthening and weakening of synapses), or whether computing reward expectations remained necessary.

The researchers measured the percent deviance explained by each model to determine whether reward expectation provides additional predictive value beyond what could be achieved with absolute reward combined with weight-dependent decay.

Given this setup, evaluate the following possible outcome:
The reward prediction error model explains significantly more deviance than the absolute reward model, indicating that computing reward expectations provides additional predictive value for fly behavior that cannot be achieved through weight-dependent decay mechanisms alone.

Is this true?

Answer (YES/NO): NO